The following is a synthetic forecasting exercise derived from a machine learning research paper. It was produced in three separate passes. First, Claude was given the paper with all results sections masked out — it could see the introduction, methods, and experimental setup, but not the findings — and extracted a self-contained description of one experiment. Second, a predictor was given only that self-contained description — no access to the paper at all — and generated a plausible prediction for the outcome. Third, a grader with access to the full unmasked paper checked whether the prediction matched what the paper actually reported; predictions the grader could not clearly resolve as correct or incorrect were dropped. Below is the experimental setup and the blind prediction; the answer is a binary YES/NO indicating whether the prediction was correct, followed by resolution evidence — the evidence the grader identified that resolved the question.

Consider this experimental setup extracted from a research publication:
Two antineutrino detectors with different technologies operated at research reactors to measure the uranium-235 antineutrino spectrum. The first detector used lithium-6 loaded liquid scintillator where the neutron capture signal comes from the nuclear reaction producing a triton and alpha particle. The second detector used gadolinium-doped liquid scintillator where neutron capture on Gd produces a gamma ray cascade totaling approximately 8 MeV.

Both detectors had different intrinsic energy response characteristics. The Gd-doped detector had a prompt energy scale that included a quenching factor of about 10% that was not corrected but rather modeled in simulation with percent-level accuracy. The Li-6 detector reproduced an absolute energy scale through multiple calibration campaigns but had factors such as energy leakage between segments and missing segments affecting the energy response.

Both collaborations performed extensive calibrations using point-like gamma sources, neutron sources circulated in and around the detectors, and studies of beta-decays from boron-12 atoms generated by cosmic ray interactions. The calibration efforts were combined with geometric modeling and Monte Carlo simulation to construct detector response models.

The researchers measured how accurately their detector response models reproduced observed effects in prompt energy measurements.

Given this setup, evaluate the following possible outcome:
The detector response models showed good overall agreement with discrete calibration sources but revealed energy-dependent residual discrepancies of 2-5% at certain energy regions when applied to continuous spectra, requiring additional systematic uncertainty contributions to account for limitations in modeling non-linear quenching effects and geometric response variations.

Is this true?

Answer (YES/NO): NO